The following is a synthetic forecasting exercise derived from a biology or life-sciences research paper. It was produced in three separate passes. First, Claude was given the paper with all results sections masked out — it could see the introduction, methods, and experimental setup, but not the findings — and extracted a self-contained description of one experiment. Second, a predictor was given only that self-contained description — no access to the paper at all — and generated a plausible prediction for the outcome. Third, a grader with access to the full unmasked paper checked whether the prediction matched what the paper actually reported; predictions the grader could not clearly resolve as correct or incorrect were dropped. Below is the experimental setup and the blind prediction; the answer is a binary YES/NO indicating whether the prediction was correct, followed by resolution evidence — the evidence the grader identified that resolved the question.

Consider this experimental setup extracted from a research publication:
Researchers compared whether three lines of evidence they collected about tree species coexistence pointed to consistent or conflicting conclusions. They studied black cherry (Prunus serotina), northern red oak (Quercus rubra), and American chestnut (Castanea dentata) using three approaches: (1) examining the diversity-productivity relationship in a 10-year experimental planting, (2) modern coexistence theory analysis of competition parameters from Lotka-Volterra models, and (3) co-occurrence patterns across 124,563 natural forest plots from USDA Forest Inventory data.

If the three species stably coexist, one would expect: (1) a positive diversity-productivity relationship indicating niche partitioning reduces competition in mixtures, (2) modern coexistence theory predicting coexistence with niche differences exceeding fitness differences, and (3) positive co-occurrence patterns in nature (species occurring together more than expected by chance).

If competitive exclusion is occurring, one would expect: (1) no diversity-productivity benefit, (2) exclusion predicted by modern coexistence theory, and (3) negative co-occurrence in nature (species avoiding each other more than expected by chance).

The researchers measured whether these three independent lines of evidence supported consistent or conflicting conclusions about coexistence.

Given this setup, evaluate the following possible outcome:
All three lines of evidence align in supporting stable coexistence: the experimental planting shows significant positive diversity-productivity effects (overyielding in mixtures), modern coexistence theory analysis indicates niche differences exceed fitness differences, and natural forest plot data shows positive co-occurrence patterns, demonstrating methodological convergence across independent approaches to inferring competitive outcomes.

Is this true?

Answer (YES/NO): NO